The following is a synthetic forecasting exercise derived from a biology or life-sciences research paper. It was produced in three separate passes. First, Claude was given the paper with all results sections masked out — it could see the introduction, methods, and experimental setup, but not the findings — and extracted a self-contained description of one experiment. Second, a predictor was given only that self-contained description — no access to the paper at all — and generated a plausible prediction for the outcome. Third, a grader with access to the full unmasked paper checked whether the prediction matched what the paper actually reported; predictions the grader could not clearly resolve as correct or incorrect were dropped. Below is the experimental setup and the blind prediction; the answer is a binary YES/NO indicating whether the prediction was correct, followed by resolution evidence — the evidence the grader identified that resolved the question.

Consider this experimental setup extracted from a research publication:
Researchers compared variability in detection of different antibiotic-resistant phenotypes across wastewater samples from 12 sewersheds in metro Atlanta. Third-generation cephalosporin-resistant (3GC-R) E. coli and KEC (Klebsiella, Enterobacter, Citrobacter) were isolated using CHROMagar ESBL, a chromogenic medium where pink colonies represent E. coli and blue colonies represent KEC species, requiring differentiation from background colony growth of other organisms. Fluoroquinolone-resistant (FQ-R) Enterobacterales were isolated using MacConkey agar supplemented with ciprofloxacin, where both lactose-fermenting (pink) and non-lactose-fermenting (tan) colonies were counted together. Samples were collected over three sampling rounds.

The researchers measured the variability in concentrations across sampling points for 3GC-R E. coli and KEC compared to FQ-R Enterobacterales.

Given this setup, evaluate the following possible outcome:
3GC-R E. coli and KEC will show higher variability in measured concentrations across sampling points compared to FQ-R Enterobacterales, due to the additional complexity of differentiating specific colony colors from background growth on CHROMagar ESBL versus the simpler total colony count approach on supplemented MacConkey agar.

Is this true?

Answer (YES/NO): YES